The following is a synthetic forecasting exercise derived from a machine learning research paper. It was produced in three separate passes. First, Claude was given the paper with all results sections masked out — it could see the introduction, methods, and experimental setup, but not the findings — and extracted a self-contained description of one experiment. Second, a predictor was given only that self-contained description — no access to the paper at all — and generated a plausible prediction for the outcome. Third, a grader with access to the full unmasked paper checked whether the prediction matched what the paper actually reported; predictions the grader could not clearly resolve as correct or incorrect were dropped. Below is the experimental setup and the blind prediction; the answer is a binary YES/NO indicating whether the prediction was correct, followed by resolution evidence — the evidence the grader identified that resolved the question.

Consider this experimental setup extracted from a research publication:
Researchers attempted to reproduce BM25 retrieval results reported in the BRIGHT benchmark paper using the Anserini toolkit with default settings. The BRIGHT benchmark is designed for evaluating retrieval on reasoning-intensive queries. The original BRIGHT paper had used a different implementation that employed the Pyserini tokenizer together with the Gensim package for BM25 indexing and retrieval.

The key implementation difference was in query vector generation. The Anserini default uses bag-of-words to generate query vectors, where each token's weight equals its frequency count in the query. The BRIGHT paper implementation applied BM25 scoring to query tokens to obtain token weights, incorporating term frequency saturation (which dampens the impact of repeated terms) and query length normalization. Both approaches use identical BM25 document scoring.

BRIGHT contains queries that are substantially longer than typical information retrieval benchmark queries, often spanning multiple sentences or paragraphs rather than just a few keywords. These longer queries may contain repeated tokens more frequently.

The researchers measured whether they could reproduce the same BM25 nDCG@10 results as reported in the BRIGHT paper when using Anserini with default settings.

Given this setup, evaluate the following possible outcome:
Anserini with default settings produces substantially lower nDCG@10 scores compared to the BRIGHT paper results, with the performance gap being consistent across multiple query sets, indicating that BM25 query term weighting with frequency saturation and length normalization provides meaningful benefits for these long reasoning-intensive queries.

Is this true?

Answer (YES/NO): NO